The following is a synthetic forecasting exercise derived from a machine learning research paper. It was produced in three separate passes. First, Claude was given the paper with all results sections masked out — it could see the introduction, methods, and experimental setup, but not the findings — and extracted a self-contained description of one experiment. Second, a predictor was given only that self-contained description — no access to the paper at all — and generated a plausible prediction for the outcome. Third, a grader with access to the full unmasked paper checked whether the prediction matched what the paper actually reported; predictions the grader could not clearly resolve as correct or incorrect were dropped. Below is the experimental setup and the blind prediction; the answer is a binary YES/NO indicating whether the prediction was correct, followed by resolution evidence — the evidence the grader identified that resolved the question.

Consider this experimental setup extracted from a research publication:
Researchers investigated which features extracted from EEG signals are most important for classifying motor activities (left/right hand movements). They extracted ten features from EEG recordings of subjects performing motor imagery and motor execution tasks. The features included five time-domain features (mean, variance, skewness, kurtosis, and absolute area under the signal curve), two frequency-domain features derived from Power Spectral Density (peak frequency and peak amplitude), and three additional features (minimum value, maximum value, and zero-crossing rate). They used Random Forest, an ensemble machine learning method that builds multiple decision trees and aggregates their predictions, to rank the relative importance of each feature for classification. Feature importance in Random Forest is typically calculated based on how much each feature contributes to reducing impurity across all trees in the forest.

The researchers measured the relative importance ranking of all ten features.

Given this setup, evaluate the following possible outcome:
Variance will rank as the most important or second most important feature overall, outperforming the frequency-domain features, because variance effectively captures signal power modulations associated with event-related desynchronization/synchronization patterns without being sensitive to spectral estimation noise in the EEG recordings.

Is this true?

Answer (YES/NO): NO